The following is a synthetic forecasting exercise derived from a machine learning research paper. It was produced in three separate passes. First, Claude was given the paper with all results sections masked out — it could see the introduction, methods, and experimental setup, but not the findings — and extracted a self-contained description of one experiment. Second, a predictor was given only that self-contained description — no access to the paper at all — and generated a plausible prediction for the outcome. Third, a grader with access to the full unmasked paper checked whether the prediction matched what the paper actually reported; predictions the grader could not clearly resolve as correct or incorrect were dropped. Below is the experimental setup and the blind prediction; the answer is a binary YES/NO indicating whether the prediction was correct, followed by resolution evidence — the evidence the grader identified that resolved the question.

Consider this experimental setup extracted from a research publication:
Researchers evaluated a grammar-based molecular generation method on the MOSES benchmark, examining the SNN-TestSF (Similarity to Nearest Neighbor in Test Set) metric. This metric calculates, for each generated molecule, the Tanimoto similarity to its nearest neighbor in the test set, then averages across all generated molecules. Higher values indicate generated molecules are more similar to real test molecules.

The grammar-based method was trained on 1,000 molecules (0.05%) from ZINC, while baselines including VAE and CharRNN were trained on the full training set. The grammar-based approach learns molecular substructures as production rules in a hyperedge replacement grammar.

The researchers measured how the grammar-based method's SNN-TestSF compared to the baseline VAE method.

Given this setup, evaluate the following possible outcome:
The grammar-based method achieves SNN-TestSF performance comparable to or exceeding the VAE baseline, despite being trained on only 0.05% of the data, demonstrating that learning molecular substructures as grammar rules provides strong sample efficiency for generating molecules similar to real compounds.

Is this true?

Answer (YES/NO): NO